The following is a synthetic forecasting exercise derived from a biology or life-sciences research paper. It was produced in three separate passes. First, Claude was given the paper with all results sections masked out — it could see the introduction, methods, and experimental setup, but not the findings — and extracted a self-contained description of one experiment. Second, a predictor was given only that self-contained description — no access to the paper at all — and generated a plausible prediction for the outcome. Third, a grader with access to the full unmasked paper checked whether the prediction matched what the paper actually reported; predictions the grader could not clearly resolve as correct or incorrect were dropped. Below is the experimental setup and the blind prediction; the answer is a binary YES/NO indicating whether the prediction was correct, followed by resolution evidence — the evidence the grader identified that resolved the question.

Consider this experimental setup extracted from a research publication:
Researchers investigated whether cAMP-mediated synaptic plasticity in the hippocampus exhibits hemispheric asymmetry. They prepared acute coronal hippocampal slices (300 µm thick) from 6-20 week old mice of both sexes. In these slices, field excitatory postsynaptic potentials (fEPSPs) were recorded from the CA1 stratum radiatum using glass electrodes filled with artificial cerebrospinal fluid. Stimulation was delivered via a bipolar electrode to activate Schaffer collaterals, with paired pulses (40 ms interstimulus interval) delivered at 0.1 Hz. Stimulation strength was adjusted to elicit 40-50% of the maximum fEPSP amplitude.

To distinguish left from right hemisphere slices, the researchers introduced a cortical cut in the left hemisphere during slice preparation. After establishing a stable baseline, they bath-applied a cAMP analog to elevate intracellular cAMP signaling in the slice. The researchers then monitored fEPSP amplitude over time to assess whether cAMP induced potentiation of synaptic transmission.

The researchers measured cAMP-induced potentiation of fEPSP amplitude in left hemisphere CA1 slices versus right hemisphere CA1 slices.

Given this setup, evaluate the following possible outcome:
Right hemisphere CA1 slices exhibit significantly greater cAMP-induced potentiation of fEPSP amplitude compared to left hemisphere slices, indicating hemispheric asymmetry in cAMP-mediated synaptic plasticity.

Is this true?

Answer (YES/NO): NO